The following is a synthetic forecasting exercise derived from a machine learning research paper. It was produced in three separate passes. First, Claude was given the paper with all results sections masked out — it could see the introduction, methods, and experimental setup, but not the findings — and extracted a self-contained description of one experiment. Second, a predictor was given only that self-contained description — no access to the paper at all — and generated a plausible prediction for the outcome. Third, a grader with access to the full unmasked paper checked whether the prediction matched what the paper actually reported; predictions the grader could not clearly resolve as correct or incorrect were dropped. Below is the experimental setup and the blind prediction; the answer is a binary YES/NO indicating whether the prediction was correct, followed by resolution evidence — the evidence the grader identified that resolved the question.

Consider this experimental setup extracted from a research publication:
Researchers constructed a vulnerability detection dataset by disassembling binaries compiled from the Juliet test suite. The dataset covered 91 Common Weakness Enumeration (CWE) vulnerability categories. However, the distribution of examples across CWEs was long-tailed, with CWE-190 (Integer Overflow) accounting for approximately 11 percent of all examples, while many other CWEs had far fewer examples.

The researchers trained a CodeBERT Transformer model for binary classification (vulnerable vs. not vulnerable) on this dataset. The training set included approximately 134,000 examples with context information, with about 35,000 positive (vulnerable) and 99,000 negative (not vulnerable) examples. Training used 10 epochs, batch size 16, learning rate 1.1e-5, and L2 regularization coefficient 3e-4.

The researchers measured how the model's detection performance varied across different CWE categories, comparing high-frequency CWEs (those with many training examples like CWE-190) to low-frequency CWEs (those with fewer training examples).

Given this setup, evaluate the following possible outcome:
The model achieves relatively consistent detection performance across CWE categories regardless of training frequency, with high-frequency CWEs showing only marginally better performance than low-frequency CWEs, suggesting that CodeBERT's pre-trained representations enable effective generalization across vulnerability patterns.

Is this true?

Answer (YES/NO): NO